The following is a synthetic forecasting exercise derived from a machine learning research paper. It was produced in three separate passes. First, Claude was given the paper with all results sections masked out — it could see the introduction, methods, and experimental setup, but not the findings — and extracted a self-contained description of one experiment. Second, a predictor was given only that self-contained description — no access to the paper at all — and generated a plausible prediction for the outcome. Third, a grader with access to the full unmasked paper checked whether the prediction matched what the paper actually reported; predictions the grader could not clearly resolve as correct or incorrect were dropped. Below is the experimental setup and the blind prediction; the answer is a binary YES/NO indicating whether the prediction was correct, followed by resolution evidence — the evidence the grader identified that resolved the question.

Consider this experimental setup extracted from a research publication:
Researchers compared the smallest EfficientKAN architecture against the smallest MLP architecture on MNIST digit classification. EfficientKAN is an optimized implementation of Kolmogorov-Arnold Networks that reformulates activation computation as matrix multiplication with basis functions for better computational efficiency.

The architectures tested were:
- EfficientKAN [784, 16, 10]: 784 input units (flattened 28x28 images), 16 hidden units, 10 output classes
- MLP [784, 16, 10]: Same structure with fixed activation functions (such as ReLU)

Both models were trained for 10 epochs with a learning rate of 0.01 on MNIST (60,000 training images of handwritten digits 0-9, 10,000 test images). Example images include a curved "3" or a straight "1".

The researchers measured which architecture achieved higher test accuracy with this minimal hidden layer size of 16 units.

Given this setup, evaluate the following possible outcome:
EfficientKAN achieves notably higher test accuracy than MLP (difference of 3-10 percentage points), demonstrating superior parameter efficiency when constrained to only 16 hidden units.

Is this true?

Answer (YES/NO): NO